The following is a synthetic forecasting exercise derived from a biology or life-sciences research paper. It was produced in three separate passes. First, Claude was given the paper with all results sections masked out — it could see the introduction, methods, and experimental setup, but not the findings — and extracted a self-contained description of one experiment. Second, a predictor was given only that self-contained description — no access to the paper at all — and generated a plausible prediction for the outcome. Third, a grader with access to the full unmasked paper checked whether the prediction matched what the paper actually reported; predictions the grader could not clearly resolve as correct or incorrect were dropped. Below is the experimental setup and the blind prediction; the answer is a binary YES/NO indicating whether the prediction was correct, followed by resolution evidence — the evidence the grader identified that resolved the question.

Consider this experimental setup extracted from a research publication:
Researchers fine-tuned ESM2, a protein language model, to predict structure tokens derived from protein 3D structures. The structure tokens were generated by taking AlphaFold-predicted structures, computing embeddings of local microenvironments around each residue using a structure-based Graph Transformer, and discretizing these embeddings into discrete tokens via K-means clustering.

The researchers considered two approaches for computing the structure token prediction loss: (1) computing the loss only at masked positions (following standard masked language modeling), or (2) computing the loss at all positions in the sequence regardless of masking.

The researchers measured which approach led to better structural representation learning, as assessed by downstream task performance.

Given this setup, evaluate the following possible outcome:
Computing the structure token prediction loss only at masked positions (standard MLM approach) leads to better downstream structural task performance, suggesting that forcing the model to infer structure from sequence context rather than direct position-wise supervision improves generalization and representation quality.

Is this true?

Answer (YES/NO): NO